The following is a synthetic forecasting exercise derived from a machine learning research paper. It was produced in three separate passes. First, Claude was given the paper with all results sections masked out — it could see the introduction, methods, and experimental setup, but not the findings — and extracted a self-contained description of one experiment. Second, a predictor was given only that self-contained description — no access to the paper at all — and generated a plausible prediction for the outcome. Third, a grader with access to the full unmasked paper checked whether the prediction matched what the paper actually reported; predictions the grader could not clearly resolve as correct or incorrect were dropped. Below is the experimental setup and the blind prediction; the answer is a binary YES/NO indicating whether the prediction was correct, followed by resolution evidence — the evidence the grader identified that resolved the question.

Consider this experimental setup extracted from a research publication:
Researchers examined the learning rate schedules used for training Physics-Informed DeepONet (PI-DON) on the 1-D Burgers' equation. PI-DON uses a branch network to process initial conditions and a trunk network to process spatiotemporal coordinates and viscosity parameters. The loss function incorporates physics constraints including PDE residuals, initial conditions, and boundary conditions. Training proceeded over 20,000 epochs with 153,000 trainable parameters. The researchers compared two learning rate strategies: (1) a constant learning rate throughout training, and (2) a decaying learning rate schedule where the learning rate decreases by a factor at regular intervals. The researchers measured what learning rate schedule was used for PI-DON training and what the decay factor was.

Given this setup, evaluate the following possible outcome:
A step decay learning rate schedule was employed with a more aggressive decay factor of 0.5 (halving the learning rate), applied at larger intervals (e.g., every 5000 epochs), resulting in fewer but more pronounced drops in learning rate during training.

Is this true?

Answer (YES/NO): NO